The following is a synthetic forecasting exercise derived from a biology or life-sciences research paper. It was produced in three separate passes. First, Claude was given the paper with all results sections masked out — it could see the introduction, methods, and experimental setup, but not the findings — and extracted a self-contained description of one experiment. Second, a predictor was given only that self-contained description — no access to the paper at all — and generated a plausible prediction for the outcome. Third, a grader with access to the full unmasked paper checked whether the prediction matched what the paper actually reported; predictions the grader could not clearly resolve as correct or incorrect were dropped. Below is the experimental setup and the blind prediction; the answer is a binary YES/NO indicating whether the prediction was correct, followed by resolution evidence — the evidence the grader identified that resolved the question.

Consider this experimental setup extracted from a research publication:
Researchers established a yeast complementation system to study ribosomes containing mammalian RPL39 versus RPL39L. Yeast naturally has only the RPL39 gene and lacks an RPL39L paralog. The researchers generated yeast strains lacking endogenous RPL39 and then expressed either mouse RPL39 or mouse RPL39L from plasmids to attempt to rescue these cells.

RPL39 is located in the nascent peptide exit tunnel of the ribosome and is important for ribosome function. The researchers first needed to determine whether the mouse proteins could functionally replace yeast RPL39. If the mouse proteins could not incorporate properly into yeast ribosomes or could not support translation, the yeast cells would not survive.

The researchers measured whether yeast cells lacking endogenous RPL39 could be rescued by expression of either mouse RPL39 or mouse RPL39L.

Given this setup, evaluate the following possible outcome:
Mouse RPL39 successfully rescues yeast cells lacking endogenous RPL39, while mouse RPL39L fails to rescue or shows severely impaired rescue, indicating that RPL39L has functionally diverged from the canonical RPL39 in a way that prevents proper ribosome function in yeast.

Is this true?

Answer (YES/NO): NO